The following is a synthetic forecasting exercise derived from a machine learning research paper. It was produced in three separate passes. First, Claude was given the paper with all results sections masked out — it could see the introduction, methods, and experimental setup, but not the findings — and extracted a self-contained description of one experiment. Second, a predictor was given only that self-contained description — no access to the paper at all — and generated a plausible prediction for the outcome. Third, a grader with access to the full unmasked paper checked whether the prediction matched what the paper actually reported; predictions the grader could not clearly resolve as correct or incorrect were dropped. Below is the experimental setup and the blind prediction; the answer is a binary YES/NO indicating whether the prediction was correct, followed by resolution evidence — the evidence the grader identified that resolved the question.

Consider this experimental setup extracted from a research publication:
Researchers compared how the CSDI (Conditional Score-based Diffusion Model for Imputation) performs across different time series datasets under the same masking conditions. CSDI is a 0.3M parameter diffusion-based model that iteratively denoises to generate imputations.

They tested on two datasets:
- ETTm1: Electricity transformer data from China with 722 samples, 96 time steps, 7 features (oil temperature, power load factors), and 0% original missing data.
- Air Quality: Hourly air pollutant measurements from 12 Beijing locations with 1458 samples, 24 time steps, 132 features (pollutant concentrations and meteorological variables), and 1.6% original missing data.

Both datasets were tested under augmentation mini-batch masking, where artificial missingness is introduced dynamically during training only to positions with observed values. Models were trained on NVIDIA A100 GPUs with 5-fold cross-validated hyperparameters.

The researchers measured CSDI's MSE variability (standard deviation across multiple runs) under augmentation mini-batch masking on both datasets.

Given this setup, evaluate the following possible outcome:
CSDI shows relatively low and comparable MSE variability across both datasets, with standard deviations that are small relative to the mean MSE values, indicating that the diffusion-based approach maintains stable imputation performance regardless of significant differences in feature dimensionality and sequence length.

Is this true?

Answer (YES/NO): NO